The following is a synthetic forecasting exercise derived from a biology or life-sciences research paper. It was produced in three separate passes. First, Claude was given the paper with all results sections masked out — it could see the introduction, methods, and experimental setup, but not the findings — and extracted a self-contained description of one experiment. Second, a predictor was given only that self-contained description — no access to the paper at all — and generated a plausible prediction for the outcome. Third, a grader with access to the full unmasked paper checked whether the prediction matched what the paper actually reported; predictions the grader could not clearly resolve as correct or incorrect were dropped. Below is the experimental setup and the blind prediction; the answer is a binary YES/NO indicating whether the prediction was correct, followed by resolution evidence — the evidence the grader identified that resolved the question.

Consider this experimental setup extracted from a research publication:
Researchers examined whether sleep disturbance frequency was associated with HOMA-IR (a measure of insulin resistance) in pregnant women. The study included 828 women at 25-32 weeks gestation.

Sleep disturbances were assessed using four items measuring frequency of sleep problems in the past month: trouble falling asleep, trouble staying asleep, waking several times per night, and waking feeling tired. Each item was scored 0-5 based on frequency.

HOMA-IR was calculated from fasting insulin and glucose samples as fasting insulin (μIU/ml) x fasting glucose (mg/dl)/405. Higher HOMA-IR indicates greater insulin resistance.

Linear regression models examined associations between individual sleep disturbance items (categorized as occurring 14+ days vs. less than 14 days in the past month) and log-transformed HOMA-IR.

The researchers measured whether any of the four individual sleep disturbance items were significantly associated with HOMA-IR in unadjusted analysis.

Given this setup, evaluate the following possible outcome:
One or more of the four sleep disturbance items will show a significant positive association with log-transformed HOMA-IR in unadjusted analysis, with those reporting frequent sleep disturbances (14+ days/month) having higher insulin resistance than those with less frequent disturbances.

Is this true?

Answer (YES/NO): NO